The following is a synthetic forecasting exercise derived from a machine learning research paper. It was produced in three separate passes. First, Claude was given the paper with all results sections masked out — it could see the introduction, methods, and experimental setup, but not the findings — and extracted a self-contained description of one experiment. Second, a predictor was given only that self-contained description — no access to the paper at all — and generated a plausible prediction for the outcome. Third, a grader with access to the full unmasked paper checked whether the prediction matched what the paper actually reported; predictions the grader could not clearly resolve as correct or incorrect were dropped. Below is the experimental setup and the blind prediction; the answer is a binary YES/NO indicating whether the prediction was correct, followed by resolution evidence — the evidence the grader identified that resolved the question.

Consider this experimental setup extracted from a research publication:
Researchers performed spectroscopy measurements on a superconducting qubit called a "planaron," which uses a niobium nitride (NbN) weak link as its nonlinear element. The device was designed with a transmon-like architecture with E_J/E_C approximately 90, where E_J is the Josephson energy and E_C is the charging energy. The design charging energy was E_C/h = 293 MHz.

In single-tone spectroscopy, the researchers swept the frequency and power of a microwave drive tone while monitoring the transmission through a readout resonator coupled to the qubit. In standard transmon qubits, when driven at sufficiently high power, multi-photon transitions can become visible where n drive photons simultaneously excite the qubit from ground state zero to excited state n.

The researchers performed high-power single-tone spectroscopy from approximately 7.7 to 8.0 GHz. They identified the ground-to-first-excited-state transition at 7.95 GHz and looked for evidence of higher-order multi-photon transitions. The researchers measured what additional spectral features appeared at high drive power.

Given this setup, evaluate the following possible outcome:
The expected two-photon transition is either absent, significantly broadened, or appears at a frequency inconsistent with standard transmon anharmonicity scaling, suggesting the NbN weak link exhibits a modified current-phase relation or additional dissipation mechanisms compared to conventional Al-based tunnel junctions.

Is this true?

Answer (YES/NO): YES